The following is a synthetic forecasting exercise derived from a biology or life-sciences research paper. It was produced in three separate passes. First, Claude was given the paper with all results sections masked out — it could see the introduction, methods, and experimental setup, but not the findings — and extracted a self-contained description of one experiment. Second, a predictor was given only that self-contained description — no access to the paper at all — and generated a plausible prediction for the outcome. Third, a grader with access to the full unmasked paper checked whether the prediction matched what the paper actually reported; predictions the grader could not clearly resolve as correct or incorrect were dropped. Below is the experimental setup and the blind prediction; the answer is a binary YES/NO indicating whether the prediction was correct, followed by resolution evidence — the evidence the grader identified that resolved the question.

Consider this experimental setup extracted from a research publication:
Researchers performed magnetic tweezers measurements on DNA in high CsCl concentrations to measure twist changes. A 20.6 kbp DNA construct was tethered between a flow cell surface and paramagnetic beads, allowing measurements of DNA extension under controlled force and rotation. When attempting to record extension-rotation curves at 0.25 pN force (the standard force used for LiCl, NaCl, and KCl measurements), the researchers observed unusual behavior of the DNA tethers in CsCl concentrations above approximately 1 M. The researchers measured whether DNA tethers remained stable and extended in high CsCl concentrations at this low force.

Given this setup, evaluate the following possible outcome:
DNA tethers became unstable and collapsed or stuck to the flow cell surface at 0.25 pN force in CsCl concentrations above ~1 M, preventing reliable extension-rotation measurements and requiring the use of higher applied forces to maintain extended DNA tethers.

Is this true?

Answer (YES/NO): YES